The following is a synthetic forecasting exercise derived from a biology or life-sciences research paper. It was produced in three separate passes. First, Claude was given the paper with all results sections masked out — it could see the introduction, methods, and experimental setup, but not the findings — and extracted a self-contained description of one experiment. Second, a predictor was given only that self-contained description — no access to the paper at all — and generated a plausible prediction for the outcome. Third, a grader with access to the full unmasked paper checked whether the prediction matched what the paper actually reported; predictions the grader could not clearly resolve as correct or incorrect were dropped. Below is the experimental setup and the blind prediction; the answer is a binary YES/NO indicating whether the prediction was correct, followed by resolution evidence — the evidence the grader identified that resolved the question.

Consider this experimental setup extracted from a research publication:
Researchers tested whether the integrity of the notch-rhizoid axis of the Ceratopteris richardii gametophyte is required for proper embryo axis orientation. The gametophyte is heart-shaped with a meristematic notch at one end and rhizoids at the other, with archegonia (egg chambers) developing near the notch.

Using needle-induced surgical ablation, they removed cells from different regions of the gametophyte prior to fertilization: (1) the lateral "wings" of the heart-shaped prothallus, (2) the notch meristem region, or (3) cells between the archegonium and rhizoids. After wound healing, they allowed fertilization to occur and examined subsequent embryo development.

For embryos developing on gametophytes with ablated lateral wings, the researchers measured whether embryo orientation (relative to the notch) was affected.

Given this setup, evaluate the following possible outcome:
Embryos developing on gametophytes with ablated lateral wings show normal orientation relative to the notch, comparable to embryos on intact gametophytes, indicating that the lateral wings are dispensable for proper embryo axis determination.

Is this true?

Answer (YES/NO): YES